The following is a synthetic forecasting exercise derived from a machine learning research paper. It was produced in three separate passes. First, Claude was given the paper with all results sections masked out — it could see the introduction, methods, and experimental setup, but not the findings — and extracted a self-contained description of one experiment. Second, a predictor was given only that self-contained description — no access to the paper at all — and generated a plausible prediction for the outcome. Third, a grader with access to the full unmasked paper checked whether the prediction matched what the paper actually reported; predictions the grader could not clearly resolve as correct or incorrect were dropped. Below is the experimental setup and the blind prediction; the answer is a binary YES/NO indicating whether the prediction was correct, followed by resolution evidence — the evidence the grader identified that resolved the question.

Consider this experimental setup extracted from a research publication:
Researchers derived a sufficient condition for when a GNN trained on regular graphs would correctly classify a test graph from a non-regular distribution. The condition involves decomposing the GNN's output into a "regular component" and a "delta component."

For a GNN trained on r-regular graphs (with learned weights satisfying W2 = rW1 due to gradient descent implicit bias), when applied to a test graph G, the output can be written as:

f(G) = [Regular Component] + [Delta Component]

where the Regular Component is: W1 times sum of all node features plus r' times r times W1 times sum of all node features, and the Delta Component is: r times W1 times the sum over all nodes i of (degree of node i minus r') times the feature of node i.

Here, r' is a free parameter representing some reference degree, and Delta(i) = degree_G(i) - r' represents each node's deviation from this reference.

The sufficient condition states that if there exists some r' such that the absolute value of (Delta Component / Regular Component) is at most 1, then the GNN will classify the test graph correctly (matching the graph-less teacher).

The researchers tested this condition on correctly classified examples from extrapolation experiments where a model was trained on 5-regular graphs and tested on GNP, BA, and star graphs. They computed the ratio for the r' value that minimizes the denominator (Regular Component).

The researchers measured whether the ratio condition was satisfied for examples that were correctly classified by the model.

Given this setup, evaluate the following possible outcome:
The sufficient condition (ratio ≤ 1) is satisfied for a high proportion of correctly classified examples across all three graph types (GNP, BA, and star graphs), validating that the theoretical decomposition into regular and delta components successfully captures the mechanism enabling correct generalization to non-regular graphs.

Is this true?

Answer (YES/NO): YES